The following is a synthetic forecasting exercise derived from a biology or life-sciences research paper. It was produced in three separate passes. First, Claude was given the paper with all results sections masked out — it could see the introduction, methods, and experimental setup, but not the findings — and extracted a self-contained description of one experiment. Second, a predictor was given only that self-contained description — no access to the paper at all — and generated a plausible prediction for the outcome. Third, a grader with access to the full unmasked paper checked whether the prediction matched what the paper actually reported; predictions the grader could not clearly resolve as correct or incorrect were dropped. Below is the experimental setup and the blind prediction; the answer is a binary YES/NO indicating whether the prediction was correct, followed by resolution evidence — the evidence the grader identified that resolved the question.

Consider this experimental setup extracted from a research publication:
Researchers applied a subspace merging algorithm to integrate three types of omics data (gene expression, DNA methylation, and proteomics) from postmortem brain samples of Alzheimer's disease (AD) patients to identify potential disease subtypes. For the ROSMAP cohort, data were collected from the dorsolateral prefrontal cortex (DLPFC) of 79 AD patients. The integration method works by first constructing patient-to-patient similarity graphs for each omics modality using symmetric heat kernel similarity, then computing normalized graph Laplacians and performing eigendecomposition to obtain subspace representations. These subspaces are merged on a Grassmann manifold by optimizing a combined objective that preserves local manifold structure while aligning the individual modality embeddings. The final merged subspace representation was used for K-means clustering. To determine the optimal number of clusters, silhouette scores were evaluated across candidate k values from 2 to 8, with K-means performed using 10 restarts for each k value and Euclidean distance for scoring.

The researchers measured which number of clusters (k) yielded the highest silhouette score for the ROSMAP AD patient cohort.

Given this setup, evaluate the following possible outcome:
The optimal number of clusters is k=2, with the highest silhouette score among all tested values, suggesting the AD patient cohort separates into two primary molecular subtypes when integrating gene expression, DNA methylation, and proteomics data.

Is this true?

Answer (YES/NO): YES